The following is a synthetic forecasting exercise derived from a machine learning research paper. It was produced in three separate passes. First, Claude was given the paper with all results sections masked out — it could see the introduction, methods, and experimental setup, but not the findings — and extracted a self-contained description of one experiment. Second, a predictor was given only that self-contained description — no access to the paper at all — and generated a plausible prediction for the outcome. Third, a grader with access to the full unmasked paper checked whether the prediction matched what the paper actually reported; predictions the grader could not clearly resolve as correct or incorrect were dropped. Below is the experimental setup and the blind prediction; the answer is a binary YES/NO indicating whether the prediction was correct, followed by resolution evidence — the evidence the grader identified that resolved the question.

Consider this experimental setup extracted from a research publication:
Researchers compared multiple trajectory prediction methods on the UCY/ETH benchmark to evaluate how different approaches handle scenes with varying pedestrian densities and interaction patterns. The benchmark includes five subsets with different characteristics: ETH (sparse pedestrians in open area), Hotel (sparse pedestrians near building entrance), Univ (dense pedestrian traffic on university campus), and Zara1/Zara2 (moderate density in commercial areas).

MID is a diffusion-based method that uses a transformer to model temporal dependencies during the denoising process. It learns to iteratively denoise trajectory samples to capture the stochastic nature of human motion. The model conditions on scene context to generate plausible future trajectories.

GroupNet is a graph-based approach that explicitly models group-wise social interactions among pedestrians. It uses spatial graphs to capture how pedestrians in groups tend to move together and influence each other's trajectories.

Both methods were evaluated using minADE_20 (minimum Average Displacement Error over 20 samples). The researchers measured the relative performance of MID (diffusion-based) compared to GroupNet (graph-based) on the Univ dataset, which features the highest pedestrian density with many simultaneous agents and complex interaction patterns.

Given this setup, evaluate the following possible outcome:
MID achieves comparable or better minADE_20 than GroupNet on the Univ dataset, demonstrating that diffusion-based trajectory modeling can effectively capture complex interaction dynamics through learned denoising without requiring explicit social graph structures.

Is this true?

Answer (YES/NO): NO